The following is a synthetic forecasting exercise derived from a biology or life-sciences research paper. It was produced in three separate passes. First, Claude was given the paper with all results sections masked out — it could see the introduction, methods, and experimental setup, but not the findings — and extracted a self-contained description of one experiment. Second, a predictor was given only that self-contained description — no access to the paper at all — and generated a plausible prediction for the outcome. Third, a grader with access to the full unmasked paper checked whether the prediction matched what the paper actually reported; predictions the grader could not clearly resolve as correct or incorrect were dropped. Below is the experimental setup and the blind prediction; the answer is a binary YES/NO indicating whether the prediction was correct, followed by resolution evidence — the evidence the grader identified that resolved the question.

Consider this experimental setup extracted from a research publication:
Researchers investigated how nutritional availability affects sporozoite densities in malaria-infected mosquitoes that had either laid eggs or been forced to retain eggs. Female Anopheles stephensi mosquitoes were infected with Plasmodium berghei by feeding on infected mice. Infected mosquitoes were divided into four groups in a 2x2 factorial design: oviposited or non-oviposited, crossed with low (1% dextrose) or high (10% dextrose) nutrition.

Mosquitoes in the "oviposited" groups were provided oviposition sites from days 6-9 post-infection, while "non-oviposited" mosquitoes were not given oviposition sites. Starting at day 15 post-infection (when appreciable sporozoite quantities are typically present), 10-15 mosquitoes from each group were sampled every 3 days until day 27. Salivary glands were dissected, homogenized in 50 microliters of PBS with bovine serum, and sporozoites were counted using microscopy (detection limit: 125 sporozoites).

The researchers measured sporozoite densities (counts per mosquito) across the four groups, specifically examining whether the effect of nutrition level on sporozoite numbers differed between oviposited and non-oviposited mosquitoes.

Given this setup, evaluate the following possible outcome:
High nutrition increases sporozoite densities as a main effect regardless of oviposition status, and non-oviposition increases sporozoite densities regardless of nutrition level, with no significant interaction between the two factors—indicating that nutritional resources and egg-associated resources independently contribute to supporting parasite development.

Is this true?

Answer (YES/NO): NO